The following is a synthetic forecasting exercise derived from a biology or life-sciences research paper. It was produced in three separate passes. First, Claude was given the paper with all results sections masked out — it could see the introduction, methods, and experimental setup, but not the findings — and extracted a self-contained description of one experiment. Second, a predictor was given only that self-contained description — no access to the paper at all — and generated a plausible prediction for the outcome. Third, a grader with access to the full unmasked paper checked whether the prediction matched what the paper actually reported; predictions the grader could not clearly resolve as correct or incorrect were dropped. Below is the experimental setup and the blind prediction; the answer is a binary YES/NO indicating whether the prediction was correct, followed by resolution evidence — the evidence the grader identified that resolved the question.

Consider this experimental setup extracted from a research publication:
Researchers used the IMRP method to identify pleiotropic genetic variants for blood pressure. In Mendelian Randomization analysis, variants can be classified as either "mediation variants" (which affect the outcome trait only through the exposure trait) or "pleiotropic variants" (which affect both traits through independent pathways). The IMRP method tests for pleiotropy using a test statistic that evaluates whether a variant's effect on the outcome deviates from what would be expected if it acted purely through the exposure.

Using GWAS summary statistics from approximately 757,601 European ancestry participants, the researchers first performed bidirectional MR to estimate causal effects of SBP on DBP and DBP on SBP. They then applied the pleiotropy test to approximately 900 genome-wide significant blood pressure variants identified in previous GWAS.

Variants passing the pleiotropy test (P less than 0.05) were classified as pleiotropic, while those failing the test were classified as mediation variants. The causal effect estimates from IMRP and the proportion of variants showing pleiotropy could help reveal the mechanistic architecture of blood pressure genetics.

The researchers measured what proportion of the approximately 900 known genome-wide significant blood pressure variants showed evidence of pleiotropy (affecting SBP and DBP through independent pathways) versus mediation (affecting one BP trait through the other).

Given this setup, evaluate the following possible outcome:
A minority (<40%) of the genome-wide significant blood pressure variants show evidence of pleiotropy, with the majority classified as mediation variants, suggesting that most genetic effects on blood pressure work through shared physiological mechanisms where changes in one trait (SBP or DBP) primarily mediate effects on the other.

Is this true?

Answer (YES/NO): NO